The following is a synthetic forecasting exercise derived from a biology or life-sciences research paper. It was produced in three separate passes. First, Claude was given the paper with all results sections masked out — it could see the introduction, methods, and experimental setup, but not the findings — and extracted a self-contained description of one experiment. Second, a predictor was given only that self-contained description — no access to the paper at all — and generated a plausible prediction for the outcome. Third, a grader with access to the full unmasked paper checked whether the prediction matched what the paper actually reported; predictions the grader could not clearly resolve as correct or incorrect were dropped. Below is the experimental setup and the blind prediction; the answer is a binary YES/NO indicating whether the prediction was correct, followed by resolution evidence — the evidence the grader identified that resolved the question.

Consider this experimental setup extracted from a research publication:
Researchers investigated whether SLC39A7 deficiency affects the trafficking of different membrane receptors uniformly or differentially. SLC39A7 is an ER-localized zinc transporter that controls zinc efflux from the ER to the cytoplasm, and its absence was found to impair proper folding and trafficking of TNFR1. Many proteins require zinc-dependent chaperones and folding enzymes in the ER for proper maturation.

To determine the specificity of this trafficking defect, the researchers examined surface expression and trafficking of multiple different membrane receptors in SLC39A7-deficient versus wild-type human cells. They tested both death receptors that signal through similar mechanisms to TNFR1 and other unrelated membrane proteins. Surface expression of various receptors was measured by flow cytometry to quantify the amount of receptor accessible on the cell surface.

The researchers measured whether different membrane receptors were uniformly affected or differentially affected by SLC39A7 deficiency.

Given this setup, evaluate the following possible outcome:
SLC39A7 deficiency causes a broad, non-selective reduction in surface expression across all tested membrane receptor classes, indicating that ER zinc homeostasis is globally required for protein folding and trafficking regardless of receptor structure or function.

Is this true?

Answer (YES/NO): NO